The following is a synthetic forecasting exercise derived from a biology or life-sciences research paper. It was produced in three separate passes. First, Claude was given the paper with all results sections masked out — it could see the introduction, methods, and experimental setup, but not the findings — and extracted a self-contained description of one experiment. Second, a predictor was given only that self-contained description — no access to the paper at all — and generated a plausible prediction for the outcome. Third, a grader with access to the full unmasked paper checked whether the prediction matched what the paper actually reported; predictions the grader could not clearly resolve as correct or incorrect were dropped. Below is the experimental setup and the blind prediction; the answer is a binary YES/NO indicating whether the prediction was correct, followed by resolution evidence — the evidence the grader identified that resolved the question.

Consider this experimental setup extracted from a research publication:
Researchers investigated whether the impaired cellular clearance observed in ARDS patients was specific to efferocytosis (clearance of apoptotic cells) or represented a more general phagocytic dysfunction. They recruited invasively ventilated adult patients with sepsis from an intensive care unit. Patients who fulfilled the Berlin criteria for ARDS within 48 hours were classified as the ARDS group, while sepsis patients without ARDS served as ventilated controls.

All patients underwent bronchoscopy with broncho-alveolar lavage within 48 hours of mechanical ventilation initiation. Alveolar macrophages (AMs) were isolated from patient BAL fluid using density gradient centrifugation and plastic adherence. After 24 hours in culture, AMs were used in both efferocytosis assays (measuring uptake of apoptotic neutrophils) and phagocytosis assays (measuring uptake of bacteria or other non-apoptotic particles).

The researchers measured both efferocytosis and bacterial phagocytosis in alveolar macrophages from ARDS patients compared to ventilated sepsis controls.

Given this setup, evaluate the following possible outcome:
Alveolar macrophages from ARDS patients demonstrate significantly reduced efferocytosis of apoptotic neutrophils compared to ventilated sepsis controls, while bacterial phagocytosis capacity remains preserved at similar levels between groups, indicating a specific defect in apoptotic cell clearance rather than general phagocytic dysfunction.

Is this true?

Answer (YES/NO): YES